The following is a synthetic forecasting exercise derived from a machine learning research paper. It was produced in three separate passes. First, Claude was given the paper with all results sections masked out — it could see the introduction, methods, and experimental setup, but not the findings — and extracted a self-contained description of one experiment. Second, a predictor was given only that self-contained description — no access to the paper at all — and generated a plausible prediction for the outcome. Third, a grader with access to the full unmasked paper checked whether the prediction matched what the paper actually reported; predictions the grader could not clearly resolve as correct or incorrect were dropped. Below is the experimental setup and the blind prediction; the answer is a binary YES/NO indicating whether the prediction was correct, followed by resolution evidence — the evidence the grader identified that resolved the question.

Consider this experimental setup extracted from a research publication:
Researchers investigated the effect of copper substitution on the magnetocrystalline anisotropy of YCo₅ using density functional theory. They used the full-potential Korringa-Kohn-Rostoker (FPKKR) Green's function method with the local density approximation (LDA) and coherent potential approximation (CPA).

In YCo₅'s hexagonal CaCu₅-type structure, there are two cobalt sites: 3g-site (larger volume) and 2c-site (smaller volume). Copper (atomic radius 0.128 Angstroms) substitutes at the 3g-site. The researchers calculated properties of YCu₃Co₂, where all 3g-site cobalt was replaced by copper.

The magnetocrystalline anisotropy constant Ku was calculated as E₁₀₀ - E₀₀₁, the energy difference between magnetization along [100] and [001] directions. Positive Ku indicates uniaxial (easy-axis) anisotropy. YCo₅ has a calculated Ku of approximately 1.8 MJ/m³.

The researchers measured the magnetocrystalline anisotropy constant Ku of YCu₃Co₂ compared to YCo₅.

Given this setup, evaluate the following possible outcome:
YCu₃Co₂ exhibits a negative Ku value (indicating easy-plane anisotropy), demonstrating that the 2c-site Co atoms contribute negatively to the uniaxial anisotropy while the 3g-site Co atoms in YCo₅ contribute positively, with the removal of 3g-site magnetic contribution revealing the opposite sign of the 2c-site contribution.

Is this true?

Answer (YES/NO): NO